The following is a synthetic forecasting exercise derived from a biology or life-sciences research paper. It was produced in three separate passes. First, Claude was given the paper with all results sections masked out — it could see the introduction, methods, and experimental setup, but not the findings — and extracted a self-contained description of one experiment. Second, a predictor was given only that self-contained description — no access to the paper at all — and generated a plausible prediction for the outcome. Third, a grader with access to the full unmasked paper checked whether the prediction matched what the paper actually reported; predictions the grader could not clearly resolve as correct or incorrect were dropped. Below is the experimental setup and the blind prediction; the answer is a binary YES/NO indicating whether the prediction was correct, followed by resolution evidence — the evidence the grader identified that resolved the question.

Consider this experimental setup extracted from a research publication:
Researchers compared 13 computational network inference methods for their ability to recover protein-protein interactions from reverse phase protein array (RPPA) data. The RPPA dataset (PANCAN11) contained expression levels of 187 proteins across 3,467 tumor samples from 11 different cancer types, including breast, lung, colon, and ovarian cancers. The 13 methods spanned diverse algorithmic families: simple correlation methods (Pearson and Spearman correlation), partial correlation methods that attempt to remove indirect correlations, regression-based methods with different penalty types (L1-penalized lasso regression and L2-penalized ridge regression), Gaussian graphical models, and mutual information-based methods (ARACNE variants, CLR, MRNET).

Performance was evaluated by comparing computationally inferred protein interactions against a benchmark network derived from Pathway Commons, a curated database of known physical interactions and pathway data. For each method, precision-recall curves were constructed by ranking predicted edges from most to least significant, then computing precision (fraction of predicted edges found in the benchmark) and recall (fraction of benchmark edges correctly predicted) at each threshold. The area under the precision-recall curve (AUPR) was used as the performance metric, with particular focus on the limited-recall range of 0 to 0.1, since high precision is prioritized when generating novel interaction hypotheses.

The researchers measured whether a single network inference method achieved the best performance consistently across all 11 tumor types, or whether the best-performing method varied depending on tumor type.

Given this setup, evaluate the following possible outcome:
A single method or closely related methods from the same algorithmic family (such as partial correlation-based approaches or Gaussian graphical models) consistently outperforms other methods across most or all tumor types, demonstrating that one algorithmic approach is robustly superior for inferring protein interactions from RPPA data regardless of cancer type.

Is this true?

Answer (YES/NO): NO